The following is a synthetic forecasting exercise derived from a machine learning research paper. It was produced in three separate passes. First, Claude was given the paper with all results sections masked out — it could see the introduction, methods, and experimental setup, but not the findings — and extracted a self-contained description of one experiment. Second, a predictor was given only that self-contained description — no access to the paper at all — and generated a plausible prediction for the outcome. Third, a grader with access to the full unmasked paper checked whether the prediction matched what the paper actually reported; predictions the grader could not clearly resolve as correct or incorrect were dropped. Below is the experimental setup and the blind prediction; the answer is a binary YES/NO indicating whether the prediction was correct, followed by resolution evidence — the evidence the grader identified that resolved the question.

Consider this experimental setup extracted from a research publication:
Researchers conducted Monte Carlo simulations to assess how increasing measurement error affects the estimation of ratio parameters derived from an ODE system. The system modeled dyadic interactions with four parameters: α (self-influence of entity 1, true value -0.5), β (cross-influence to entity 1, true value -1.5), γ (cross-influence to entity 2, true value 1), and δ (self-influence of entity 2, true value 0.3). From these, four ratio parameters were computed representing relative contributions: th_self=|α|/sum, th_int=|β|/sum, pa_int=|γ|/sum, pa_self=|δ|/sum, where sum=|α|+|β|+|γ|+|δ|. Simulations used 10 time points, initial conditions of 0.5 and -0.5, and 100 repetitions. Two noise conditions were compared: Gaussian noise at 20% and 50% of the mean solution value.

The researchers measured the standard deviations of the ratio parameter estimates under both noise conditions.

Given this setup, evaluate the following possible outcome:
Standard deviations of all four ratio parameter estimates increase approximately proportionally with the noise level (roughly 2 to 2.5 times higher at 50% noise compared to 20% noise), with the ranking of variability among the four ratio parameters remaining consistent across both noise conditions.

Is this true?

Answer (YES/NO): NO